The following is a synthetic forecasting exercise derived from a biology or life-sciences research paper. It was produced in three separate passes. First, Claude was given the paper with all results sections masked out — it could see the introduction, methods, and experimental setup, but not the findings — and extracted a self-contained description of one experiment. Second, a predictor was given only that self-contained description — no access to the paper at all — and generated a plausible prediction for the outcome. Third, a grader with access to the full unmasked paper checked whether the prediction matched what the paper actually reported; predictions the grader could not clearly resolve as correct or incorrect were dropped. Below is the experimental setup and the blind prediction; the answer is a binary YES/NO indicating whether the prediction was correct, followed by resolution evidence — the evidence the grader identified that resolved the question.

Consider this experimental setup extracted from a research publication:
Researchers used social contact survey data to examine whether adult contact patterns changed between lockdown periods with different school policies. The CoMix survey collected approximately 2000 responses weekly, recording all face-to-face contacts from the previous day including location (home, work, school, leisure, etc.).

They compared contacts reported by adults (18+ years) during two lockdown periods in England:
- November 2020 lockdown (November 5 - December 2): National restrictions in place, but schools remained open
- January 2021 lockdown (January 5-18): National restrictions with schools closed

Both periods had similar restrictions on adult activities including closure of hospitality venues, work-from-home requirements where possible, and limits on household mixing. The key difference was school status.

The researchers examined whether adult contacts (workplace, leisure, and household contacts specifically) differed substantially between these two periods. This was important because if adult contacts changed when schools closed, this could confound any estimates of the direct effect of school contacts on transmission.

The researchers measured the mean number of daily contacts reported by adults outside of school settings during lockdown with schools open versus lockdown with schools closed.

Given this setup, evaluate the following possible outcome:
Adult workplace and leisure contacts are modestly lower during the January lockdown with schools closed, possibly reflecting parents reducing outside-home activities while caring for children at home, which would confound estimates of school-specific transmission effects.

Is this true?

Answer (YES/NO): NO